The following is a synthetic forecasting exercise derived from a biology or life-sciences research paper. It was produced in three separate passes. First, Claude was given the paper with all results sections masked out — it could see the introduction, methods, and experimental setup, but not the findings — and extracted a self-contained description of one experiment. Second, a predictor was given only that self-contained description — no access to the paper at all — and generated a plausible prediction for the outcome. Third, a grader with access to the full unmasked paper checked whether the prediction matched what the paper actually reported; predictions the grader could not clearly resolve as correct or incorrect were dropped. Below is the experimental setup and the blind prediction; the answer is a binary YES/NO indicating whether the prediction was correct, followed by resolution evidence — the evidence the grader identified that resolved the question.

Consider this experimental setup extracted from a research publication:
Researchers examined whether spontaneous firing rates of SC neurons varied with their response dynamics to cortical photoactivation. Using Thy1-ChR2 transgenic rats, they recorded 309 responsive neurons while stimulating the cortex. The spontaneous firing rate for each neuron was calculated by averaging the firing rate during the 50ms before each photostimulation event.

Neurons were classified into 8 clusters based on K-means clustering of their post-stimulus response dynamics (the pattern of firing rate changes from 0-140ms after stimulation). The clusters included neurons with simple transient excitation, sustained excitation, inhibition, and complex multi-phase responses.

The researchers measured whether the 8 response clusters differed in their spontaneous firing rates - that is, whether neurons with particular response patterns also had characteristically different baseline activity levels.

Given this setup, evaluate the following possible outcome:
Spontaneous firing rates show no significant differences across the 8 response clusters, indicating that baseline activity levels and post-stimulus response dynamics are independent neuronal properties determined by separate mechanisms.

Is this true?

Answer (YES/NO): NO